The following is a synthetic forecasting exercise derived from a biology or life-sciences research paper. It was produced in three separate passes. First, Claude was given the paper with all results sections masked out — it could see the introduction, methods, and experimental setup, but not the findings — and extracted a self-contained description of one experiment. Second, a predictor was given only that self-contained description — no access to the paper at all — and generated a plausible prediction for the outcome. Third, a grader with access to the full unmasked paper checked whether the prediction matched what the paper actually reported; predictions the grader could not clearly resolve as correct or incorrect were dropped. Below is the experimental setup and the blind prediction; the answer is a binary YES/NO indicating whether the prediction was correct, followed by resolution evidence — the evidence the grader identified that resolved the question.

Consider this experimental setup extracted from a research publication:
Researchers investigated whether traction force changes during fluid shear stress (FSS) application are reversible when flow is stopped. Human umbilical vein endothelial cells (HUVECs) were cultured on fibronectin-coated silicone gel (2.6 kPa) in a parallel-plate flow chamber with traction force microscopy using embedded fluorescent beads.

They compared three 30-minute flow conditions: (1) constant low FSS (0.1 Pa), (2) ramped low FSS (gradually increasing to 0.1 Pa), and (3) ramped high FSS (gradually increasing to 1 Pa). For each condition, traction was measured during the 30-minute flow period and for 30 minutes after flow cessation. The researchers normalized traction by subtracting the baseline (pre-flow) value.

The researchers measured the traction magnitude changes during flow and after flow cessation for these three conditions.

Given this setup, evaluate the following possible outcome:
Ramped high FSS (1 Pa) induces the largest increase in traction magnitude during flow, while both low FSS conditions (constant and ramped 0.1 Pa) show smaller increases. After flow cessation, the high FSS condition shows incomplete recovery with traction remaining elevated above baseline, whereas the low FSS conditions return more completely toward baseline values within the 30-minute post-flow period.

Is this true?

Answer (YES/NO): NO